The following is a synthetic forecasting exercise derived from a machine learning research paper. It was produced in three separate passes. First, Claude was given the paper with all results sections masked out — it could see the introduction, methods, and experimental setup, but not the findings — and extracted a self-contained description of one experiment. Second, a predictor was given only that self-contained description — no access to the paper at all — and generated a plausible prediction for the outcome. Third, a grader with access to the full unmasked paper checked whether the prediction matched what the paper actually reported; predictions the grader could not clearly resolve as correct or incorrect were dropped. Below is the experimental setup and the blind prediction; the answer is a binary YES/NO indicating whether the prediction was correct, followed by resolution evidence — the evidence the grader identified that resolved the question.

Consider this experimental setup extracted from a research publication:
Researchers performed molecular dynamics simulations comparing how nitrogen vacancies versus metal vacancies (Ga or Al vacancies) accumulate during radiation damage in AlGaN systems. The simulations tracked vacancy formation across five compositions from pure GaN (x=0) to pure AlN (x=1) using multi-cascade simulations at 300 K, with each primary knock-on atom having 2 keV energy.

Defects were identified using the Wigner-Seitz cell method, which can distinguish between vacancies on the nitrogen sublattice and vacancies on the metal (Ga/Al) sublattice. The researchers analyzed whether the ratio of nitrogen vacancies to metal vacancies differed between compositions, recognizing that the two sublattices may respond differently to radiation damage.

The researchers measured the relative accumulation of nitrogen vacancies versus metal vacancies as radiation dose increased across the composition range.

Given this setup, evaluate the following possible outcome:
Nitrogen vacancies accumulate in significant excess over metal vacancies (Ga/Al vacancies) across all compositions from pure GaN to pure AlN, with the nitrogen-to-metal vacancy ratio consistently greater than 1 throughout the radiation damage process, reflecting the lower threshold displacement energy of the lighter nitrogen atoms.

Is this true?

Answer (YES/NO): YES